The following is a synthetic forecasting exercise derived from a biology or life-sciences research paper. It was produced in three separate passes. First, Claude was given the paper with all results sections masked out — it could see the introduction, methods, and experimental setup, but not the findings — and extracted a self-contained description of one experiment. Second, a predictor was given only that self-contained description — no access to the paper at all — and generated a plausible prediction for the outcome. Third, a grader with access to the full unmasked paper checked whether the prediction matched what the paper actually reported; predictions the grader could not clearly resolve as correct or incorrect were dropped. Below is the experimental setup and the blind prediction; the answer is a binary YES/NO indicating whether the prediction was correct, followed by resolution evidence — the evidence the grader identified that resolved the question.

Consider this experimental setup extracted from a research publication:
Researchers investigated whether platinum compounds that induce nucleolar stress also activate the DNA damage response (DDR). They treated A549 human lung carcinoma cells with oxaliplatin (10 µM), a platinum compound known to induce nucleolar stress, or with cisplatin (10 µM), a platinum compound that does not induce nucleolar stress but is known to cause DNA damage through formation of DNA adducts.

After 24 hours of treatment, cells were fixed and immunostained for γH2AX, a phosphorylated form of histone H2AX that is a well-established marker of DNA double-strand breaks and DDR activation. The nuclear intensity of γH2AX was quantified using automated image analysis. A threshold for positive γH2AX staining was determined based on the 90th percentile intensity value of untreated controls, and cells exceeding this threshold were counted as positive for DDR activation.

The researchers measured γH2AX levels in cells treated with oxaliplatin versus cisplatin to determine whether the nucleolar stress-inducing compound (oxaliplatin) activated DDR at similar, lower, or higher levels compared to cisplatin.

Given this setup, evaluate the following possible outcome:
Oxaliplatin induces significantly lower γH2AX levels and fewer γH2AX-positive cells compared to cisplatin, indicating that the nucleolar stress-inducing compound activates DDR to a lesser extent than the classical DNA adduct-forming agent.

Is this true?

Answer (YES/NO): YES